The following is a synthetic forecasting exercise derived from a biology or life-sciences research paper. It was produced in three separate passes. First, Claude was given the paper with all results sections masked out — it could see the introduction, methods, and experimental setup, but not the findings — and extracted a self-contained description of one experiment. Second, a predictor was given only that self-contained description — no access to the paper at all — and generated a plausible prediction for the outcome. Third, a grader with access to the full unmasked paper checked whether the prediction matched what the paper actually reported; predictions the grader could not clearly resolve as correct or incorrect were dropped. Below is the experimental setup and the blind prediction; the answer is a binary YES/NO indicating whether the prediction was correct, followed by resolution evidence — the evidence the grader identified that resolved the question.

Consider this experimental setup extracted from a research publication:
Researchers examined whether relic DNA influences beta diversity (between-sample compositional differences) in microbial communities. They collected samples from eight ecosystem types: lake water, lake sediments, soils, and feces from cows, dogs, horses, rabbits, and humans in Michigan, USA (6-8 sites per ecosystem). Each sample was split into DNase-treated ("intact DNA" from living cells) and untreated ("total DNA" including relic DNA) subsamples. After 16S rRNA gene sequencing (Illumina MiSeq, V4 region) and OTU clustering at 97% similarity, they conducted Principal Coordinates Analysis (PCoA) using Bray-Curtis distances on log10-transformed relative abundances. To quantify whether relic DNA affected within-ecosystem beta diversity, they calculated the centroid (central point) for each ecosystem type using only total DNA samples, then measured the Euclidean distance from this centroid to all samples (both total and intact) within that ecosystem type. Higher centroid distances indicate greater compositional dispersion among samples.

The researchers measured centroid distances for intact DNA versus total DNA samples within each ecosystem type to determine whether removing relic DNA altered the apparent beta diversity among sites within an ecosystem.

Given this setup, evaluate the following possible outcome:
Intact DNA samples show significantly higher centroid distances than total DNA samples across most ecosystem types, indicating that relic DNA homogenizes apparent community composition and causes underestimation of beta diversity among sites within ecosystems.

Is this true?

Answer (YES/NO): NO